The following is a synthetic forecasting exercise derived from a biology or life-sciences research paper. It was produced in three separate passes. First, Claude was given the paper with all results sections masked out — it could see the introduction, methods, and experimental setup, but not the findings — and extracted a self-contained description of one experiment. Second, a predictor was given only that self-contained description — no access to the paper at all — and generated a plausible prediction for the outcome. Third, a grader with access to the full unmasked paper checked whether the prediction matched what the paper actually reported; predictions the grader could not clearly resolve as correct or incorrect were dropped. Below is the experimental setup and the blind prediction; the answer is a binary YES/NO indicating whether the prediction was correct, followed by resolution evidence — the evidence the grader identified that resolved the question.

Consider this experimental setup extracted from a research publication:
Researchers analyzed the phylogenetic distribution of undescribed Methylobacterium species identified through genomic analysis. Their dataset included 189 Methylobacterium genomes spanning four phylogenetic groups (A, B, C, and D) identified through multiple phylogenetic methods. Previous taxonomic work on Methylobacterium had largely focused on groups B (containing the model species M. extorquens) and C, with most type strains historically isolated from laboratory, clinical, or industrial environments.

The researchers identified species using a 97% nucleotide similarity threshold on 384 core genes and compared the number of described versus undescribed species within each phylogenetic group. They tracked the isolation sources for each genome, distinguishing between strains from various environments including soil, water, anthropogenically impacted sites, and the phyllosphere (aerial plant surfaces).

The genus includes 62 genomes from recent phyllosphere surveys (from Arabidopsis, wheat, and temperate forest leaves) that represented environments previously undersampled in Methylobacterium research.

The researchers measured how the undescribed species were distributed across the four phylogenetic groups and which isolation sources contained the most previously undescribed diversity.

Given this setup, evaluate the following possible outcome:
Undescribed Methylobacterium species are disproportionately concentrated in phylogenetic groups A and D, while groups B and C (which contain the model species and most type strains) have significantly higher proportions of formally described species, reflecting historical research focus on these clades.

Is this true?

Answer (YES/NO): YES